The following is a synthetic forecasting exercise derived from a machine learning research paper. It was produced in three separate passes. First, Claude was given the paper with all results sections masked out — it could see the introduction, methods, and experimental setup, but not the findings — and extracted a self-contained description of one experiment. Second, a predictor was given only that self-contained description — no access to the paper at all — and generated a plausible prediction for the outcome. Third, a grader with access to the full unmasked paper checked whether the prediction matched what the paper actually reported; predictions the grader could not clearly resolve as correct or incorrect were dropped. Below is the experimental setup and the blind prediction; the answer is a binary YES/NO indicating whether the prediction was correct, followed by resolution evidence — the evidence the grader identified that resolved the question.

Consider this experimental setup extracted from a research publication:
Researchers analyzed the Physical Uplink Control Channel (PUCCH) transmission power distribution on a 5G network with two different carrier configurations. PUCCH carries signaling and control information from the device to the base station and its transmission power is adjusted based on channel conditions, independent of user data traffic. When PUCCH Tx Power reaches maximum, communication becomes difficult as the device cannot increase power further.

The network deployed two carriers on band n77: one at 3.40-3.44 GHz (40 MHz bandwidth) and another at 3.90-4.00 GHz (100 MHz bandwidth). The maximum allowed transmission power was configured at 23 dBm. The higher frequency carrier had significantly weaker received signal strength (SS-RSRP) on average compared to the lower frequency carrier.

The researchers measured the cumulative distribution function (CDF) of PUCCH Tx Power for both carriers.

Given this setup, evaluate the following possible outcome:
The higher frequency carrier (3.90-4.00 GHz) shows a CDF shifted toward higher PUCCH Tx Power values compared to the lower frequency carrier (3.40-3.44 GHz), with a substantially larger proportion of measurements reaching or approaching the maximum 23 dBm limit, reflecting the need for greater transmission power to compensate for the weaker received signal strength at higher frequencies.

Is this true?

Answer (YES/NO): NO